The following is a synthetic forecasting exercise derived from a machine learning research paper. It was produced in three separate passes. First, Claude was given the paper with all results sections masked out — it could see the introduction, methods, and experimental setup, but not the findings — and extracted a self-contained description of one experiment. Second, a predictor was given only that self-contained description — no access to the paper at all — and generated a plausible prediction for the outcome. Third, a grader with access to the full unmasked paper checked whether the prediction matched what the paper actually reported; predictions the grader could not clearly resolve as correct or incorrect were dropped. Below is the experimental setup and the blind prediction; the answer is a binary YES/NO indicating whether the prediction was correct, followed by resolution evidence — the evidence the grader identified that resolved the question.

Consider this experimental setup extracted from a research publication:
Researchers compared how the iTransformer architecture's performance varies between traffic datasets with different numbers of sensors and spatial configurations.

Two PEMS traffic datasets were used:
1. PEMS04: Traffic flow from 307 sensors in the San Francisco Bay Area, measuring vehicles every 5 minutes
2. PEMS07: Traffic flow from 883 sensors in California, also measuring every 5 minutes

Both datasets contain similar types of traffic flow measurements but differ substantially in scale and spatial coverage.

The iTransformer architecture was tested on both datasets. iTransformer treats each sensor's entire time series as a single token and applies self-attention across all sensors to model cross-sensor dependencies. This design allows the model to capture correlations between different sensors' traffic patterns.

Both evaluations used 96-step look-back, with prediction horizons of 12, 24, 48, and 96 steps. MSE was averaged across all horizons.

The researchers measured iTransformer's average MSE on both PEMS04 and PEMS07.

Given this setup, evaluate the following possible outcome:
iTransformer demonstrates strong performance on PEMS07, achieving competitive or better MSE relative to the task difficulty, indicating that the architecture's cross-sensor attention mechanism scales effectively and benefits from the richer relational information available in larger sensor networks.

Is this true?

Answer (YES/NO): YES